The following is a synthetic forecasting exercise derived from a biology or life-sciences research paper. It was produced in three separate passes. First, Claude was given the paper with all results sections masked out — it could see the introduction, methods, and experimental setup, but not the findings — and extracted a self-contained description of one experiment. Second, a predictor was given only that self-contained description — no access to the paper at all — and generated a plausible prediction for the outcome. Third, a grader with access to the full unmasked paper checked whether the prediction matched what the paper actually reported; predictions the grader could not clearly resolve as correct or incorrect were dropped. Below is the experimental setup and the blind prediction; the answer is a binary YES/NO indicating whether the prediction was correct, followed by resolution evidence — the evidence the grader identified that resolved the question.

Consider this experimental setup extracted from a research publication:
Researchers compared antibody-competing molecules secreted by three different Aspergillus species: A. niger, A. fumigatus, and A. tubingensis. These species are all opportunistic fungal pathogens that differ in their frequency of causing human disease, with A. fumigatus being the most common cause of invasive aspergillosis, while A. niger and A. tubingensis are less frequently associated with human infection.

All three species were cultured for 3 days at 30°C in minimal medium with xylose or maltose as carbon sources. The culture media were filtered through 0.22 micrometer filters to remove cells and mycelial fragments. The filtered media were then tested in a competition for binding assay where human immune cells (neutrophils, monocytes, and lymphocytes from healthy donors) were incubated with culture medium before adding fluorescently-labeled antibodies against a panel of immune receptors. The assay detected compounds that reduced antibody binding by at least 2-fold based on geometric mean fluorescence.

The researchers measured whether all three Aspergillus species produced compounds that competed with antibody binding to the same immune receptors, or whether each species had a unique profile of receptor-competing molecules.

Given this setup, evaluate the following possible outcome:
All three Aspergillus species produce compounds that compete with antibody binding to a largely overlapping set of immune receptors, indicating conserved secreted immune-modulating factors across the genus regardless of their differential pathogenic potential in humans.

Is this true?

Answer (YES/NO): NO